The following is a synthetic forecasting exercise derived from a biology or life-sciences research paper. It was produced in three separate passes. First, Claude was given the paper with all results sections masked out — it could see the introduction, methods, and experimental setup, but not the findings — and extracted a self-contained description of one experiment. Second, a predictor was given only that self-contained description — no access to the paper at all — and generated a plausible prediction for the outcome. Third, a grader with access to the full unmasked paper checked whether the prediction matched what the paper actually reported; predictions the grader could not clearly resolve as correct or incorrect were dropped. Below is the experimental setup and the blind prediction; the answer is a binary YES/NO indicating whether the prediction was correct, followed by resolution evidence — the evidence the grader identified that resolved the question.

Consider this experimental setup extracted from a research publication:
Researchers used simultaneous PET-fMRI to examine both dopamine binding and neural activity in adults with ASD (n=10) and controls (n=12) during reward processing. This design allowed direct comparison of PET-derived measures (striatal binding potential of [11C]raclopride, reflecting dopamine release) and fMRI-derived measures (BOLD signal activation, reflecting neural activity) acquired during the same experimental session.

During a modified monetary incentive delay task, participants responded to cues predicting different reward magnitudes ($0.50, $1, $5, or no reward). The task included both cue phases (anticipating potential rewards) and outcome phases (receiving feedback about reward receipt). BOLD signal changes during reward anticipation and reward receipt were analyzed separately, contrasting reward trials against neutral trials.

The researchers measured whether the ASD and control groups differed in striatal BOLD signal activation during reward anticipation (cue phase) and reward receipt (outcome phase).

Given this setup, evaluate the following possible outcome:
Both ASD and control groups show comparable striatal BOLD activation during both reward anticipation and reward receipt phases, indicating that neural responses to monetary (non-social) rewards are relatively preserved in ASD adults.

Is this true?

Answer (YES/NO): NO